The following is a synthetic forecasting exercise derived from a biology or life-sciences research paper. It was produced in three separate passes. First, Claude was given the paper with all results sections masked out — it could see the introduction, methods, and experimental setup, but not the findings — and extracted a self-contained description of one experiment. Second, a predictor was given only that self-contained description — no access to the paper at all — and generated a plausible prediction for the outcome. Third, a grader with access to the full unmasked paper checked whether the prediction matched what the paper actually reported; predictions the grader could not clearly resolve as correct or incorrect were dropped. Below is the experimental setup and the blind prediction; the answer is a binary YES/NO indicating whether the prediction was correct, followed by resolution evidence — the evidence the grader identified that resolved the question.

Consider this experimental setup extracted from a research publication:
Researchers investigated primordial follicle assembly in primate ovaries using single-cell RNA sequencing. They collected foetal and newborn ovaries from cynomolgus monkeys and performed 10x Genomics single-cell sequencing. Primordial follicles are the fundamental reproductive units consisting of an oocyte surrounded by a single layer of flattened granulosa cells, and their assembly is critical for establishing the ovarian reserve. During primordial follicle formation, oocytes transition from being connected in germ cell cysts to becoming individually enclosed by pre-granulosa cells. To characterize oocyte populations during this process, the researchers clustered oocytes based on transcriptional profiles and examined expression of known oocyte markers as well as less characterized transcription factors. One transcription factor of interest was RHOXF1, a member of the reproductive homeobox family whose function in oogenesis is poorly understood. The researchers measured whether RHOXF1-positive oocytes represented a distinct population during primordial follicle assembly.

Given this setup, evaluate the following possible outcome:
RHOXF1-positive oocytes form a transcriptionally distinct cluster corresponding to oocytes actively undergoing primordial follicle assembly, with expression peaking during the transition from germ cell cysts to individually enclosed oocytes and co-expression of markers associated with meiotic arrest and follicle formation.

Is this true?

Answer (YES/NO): NO